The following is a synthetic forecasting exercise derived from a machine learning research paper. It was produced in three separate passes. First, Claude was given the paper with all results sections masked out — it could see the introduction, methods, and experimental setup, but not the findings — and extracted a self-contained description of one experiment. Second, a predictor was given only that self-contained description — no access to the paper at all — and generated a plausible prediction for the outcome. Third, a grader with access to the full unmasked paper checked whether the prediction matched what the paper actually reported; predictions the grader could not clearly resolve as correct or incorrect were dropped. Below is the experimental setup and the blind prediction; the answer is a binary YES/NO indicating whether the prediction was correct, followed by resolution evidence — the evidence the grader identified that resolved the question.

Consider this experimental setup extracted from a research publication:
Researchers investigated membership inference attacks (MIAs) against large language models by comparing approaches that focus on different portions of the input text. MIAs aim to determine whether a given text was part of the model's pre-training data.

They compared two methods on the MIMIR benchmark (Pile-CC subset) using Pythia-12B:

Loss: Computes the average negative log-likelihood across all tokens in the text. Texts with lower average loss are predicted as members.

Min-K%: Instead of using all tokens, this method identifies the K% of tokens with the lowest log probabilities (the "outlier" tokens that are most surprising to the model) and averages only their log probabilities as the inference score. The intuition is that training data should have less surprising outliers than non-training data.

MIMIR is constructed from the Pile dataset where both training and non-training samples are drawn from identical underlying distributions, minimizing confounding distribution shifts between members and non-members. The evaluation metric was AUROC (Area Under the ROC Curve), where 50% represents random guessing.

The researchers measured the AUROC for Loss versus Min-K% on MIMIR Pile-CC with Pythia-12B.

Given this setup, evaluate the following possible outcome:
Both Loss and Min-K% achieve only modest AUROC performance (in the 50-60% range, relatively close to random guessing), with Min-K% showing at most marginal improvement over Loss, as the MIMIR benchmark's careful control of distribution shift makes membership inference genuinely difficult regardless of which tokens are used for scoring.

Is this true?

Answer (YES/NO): YES